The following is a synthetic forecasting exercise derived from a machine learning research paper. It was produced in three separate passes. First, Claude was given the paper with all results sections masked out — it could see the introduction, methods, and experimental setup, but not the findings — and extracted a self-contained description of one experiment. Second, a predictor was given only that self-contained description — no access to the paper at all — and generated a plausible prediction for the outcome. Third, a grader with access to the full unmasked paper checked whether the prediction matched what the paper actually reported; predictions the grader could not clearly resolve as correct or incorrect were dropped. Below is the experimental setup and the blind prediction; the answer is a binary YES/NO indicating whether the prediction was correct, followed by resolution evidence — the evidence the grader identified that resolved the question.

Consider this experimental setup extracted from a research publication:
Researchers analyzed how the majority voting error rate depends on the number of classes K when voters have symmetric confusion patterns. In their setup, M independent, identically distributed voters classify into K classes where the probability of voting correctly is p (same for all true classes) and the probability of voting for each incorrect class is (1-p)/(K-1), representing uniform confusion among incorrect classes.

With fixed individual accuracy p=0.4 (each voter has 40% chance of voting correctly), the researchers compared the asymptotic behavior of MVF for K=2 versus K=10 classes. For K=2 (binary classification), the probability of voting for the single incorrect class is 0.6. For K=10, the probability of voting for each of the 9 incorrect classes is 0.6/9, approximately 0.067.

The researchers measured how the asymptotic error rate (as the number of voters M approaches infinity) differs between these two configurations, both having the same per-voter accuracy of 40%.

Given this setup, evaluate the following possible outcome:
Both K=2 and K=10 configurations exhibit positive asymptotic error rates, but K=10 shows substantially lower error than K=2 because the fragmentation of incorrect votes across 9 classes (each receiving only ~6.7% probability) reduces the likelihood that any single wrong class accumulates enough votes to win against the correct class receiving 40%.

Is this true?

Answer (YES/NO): NO